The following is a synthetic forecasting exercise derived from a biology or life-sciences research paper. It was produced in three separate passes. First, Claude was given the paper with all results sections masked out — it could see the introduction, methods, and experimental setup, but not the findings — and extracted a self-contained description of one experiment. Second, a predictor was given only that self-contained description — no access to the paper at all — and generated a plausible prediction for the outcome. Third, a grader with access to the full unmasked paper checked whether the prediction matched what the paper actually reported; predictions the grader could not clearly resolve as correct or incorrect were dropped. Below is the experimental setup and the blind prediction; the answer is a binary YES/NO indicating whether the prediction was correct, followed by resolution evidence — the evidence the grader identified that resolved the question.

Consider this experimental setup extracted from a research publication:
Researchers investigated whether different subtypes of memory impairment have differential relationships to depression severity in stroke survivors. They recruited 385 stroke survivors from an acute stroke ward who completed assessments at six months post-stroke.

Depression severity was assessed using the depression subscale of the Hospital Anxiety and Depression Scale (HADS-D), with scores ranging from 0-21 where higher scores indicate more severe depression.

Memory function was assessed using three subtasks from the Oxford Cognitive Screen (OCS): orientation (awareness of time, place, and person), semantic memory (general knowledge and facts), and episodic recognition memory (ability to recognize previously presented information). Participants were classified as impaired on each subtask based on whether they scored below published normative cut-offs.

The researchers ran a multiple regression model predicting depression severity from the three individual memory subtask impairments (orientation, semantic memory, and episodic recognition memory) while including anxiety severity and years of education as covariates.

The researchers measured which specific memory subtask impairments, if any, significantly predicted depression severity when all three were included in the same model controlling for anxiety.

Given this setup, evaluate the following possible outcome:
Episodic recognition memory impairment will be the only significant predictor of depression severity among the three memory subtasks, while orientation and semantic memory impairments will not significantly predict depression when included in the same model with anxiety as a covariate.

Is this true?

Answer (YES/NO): YES